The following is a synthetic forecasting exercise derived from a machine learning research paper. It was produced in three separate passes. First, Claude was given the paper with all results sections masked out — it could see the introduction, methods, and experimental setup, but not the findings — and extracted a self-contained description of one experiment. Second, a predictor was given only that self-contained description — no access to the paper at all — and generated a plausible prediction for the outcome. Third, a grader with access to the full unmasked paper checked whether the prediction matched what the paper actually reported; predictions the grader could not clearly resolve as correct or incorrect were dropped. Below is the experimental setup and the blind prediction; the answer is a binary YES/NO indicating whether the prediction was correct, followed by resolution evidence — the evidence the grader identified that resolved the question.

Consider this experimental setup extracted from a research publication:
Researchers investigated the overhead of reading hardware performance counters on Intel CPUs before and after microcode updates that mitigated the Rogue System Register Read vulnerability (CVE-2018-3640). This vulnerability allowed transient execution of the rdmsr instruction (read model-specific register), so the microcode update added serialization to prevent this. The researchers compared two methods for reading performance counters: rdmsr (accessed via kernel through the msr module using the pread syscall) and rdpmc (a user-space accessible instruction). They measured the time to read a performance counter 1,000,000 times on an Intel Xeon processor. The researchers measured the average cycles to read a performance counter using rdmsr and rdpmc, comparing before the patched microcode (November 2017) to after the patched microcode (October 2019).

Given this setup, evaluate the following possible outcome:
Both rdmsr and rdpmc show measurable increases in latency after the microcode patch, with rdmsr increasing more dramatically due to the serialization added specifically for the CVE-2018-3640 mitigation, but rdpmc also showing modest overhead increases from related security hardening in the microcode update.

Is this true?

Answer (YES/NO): NO